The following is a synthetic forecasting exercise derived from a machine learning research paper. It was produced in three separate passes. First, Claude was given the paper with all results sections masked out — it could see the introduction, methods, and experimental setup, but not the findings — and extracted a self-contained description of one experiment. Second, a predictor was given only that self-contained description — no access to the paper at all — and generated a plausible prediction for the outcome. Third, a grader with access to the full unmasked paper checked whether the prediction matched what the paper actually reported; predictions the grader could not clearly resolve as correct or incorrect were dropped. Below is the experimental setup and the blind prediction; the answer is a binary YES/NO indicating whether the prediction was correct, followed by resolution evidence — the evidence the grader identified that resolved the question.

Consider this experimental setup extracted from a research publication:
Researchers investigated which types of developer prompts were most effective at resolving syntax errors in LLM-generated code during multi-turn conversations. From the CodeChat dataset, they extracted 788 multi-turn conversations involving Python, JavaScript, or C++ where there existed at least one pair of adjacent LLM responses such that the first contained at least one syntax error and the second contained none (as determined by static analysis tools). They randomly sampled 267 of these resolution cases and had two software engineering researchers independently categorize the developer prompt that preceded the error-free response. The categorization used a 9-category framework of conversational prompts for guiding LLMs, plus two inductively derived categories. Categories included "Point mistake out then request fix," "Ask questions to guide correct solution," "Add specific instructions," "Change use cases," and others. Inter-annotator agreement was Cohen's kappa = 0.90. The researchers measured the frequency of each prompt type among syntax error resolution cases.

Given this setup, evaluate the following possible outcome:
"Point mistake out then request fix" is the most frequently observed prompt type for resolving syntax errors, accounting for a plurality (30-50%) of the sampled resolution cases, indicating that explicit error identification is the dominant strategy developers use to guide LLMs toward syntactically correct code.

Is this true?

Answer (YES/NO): NO